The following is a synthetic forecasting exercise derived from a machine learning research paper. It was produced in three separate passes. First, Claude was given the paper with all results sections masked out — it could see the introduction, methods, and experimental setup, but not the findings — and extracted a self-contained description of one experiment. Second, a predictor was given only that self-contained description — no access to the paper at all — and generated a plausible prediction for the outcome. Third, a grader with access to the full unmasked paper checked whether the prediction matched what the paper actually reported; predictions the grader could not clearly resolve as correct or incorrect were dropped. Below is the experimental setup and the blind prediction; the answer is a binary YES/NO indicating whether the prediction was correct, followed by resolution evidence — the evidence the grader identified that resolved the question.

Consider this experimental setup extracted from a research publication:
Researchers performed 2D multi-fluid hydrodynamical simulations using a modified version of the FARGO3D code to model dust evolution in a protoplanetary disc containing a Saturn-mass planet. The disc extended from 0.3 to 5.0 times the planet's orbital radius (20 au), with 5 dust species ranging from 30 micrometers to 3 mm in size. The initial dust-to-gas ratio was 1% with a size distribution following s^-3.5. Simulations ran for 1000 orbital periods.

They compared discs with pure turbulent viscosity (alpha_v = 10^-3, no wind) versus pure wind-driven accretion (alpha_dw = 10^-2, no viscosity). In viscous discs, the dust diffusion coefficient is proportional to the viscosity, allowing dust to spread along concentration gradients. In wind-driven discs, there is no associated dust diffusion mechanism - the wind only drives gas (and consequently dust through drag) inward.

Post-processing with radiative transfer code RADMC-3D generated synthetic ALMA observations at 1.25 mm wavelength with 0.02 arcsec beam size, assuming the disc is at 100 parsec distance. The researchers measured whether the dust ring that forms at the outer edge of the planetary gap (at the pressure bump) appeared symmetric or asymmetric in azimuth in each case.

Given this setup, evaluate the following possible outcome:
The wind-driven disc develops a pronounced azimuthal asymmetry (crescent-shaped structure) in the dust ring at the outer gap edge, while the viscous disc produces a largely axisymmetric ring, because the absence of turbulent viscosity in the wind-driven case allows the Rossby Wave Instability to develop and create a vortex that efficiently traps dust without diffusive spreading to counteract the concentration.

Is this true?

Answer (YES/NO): YES